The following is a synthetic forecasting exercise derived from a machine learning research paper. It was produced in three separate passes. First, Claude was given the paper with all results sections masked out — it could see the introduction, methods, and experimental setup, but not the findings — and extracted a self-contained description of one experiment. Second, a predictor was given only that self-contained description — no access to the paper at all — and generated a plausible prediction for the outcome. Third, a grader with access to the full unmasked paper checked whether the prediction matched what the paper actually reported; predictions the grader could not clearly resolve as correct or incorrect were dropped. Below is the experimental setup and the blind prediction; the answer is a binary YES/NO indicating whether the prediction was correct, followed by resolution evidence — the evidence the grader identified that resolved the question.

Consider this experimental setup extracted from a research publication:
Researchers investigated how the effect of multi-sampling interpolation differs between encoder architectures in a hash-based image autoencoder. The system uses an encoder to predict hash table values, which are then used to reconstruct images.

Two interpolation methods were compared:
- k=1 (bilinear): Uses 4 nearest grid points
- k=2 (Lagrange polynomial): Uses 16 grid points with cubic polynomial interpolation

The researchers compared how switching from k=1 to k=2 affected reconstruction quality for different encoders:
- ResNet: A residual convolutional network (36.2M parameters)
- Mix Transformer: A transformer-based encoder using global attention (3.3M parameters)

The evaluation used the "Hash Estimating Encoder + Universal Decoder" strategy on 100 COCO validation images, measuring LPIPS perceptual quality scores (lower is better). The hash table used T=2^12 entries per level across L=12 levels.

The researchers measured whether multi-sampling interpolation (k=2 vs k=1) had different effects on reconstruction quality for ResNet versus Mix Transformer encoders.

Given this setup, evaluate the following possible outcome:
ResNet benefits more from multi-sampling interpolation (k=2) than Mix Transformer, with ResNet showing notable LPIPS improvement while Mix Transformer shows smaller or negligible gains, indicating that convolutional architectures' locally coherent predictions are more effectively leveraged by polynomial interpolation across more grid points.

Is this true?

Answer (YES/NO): NO